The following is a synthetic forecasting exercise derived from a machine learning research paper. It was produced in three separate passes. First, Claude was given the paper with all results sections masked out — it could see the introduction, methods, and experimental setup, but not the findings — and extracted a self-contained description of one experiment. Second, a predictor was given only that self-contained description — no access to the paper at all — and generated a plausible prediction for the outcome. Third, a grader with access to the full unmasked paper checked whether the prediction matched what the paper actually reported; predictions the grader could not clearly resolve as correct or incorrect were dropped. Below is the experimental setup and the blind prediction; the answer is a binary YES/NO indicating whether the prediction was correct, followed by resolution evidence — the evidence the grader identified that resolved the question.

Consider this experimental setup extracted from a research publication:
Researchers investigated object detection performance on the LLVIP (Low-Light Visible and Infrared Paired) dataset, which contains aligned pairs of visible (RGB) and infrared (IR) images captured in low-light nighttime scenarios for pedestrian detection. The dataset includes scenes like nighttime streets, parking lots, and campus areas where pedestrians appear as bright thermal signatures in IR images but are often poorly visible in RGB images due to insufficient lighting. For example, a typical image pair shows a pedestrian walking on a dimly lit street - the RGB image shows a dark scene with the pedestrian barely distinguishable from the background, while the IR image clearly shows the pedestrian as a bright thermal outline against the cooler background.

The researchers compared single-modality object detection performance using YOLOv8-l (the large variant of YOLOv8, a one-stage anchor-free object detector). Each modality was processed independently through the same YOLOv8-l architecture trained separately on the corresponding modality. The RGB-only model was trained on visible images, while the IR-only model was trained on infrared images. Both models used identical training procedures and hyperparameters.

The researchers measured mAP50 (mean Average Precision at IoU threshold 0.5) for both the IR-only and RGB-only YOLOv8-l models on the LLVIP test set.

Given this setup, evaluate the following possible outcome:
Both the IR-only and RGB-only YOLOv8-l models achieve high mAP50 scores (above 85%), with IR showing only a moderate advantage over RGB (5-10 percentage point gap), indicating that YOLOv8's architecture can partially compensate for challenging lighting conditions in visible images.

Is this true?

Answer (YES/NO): NO